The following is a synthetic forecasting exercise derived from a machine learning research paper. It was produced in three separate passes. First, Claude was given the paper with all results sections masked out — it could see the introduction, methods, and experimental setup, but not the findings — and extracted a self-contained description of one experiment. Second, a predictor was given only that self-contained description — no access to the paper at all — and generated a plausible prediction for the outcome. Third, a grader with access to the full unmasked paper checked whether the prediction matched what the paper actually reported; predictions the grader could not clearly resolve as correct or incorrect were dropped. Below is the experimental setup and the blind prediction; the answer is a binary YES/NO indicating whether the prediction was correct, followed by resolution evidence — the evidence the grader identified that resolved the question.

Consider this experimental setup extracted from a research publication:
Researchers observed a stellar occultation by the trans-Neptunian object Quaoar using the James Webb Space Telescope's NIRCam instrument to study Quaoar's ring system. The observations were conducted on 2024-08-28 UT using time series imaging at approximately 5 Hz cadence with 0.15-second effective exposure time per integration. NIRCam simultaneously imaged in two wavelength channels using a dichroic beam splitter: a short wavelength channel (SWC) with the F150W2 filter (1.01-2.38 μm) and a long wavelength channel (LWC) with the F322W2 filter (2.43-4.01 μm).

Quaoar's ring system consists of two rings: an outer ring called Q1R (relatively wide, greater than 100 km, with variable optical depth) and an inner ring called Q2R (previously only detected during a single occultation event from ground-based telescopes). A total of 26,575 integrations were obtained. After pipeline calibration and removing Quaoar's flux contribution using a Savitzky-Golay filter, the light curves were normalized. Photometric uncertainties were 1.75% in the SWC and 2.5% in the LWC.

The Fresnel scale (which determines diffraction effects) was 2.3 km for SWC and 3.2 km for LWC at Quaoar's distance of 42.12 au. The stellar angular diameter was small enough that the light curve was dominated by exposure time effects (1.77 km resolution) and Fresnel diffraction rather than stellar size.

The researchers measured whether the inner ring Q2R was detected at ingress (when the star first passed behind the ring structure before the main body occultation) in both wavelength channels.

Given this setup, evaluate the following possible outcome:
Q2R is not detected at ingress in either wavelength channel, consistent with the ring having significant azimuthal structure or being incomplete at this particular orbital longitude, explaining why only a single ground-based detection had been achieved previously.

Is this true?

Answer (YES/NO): YES